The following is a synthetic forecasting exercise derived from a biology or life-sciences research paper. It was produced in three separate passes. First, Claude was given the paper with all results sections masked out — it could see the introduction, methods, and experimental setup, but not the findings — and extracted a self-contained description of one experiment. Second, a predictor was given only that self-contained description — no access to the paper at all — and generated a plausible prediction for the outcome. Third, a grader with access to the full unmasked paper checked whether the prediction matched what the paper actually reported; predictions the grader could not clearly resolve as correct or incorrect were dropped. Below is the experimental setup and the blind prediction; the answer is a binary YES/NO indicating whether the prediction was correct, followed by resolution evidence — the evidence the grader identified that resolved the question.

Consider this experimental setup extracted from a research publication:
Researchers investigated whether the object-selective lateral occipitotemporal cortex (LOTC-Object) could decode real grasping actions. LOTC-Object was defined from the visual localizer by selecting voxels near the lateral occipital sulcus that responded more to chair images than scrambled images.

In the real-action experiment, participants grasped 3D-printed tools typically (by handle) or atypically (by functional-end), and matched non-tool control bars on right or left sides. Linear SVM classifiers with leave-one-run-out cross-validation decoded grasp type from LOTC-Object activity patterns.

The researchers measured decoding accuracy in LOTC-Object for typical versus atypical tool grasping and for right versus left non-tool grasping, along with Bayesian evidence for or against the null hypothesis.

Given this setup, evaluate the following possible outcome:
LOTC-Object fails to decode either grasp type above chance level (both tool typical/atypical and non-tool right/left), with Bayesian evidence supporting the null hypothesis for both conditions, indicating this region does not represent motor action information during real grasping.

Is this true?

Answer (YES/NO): NO